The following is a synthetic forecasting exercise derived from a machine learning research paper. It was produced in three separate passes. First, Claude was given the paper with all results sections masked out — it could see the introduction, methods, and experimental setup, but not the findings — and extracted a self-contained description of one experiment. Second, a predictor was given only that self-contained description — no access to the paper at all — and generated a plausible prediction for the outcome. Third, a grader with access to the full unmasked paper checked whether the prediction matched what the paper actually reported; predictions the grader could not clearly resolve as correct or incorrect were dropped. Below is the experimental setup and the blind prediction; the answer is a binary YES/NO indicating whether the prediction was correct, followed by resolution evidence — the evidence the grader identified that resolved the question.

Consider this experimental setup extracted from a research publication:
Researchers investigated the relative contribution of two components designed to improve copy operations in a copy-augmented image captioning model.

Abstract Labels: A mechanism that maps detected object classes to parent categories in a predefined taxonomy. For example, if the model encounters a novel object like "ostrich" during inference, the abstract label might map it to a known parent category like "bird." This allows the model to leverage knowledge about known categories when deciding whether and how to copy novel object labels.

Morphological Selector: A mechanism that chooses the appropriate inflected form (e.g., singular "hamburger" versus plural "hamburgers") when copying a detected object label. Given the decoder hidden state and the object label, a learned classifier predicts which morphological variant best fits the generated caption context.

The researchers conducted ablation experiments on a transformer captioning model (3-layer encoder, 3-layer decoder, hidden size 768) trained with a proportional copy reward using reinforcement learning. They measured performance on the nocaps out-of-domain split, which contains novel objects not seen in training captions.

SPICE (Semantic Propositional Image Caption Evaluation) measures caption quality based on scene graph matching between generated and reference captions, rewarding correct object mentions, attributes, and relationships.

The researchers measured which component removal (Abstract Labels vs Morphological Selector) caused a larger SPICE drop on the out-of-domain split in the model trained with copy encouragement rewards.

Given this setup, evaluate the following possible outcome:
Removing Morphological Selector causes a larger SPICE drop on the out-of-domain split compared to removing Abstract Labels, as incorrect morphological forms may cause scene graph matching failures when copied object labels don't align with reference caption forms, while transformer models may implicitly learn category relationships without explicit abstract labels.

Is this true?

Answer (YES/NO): YES